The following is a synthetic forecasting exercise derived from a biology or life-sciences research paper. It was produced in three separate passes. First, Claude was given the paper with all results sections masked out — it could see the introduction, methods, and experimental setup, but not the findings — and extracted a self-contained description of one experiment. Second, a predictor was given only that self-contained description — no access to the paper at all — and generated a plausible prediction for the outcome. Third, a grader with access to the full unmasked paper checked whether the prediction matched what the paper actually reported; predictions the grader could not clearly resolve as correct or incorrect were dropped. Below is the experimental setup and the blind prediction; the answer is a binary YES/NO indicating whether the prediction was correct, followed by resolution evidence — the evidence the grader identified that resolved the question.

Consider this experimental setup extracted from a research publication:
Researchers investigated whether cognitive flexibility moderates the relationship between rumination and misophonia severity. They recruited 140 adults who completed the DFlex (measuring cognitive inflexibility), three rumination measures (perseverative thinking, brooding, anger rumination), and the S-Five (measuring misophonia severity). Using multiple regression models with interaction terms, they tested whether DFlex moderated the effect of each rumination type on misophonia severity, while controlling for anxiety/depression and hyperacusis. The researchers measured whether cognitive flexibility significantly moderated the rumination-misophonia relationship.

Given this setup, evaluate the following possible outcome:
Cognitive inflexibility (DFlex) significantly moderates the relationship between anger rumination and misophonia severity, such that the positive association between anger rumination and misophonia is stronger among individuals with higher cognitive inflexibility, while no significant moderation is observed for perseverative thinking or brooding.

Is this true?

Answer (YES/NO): NO